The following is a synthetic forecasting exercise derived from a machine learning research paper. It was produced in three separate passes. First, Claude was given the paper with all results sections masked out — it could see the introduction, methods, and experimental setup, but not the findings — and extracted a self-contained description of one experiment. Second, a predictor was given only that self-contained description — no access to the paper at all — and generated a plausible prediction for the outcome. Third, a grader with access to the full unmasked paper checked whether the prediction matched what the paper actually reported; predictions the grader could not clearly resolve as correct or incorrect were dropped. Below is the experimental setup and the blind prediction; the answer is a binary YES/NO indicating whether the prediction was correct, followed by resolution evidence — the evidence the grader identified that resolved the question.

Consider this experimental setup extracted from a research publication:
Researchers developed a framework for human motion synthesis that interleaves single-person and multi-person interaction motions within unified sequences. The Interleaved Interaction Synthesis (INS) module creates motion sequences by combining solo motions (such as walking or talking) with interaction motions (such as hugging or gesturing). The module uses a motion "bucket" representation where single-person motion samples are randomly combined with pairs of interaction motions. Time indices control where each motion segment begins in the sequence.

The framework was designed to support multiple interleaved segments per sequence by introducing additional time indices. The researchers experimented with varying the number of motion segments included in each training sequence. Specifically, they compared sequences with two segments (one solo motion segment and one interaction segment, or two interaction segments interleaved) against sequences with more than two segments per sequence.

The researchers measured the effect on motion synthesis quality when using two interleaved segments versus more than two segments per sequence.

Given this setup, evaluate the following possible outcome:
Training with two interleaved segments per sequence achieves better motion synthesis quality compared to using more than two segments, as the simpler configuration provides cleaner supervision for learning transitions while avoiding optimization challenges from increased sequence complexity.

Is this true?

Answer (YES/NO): YES